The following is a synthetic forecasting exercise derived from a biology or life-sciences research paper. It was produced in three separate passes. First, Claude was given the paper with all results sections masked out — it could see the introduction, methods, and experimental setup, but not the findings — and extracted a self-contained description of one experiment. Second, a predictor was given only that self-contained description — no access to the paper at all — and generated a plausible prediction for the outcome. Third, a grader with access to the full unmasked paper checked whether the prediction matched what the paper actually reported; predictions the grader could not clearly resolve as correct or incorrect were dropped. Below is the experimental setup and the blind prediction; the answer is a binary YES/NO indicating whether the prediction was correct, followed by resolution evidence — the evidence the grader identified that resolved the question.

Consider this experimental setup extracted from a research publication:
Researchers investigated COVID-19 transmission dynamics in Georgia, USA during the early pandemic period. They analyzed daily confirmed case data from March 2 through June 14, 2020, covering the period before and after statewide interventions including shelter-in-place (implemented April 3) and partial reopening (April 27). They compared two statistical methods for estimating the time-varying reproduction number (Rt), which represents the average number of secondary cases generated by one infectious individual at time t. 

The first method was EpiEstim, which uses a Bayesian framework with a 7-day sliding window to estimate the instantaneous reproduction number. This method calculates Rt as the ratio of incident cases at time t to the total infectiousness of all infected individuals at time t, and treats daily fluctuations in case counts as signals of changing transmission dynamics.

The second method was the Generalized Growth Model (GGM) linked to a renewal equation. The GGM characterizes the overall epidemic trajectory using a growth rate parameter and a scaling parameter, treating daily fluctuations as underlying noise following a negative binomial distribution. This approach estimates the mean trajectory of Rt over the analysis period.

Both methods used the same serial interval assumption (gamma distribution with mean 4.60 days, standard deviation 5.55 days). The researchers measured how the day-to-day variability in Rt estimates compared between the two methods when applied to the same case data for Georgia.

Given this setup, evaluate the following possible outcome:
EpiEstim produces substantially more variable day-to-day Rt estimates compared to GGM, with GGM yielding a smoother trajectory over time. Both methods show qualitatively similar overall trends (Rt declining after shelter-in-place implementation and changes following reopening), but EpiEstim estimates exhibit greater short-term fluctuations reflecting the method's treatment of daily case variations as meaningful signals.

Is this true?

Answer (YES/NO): YES